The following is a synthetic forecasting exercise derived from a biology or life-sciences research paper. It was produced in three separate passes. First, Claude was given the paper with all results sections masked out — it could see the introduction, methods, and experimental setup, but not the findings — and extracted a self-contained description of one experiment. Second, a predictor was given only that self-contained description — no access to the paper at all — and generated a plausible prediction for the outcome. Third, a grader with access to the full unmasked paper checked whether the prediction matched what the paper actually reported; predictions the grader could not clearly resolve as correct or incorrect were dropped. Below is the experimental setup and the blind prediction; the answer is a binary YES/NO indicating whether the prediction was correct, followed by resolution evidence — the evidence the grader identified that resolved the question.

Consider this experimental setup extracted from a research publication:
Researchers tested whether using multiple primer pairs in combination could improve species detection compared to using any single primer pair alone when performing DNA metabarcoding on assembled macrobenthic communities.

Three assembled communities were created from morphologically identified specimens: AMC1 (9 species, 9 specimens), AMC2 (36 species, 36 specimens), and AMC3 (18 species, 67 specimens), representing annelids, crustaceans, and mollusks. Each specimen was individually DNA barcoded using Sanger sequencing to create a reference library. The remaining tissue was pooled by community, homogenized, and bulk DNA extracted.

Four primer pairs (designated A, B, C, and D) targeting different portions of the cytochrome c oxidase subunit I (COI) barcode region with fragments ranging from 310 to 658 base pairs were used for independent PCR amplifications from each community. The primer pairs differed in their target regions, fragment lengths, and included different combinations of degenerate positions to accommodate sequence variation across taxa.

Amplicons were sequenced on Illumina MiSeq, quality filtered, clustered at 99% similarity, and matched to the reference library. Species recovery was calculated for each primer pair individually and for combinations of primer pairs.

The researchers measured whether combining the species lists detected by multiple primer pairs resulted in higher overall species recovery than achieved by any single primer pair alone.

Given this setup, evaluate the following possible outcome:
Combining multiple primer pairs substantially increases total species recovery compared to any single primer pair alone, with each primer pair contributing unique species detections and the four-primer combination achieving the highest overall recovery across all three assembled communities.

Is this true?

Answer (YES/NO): NO